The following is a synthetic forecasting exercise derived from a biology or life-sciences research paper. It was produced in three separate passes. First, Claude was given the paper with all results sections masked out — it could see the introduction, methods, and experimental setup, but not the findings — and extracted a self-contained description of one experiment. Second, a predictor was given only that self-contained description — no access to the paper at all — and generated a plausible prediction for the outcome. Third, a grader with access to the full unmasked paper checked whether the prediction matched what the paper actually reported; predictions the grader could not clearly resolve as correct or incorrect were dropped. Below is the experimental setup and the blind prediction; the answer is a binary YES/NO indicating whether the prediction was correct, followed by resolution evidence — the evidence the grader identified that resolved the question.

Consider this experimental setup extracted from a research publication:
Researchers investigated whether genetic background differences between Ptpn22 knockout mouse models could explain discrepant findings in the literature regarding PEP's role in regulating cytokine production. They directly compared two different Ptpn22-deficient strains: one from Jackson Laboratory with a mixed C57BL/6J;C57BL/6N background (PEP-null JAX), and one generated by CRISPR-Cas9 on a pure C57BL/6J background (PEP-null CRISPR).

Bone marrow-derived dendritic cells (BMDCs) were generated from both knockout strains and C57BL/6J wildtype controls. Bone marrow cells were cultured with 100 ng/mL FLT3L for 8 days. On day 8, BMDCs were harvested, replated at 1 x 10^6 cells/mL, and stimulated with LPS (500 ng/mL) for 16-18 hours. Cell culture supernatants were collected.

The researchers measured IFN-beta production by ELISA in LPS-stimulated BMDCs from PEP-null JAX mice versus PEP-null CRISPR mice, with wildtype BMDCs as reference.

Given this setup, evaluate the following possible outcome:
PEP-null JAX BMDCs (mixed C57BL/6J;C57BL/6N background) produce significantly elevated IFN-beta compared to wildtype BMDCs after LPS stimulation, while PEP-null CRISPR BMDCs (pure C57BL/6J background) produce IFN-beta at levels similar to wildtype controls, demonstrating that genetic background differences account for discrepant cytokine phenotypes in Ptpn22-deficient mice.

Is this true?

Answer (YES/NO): NO